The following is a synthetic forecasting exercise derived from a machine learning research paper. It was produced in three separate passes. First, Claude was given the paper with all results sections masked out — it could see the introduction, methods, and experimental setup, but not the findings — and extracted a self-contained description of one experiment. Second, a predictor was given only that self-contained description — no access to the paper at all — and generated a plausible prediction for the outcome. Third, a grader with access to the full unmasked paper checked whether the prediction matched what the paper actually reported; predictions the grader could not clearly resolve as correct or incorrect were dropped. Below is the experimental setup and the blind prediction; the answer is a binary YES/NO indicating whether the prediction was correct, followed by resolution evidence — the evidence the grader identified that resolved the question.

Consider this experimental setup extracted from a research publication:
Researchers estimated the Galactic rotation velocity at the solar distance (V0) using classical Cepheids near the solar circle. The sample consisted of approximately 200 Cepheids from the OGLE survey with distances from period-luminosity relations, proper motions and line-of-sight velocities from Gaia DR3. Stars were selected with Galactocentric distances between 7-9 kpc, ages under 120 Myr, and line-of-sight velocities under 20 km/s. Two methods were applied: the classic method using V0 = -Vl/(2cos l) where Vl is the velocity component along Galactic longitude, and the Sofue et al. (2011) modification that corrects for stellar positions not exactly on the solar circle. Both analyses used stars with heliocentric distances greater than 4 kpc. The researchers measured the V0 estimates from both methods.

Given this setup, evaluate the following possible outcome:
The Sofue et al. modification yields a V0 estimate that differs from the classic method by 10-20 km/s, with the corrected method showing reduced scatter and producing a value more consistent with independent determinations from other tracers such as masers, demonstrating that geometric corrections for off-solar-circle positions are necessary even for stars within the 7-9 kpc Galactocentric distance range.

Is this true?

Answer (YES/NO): NO